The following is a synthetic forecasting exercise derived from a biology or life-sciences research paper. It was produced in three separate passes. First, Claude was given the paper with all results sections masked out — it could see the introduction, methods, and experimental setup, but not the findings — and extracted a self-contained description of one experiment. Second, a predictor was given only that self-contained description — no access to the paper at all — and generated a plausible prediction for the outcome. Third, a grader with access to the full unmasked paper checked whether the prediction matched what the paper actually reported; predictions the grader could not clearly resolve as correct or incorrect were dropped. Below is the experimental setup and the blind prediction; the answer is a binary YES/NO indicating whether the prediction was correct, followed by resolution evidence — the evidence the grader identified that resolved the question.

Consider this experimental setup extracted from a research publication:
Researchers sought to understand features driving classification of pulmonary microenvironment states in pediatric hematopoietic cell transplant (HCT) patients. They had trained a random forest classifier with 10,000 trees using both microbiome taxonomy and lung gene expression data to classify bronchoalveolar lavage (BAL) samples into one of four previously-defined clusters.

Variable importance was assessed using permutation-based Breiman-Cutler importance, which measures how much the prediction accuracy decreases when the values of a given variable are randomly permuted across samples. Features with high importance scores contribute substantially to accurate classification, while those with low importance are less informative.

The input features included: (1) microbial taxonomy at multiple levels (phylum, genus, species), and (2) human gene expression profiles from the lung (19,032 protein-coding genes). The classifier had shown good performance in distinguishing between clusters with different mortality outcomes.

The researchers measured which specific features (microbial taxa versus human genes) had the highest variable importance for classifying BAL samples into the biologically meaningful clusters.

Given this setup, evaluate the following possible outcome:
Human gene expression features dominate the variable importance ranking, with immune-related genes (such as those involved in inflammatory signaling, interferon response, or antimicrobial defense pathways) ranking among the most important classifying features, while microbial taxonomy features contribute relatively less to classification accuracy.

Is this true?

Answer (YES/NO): YES